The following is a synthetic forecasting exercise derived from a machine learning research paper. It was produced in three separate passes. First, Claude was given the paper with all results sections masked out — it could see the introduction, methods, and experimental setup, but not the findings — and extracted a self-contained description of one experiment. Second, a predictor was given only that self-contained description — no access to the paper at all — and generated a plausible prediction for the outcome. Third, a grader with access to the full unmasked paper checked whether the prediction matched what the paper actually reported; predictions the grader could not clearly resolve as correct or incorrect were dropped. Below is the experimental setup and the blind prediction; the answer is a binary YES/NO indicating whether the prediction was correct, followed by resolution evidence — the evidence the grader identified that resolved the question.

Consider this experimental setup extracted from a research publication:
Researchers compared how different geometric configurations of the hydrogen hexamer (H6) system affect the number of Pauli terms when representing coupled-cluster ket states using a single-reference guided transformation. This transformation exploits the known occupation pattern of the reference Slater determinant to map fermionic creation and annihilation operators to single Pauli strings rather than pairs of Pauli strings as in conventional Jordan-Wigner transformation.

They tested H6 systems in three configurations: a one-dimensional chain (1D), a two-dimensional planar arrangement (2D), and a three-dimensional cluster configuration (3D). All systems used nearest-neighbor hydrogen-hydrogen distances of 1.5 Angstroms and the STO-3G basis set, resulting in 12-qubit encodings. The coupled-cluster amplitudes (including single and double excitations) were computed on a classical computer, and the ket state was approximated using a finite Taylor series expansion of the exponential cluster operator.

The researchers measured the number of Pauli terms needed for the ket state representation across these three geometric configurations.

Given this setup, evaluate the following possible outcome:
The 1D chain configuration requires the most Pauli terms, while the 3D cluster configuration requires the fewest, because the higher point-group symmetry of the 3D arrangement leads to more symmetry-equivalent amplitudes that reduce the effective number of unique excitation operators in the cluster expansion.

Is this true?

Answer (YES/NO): NO